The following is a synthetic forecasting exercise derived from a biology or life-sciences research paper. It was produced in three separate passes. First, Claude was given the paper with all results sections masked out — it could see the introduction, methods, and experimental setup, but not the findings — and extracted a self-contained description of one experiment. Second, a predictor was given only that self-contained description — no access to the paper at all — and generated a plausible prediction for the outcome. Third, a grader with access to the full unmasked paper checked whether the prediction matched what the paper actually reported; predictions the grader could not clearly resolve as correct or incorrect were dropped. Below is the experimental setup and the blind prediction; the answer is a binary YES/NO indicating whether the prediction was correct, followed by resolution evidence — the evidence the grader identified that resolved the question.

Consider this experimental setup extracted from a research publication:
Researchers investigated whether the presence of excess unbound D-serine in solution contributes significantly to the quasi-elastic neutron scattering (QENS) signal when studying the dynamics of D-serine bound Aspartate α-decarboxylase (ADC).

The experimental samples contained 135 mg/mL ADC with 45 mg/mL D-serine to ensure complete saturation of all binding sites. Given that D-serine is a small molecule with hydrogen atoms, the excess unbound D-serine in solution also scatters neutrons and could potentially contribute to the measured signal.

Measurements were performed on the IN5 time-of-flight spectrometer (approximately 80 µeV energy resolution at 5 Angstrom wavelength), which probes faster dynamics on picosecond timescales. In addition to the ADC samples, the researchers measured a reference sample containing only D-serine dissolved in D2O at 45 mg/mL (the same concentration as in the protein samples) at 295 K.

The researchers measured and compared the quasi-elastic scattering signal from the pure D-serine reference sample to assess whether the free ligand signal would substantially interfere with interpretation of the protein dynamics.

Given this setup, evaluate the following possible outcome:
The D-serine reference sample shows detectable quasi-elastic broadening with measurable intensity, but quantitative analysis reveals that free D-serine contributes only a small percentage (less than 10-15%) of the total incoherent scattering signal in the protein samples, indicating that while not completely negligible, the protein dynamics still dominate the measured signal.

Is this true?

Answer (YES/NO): NO